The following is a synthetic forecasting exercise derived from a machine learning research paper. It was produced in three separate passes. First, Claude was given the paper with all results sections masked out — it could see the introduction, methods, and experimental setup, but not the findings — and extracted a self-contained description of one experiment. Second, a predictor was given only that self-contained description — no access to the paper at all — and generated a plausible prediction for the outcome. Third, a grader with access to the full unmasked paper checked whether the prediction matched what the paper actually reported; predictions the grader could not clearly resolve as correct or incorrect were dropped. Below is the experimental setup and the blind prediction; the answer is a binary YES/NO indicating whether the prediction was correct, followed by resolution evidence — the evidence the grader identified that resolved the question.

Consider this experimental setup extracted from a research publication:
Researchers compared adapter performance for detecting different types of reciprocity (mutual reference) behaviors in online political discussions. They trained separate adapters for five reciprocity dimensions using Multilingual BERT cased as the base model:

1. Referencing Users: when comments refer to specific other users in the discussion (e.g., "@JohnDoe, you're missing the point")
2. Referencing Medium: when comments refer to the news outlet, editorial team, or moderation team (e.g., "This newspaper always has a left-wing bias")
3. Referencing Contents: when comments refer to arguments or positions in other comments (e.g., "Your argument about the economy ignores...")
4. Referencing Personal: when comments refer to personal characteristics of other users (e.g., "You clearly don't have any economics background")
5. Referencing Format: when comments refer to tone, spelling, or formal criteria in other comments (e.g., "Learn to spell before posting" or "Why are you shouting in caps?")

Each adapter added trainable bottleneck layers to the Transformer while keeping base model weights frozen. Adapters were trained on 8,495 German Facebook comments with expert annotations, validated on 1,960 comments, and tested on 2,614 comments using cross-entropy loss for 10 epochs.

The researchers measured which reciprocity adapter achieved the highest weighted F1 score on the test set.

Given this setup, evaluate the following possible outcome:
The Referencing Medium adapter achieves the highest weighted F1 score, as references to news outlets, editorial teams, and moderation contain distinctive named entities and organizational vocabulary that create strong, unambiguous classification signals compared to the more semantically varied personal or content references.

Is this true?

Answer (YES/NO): NO